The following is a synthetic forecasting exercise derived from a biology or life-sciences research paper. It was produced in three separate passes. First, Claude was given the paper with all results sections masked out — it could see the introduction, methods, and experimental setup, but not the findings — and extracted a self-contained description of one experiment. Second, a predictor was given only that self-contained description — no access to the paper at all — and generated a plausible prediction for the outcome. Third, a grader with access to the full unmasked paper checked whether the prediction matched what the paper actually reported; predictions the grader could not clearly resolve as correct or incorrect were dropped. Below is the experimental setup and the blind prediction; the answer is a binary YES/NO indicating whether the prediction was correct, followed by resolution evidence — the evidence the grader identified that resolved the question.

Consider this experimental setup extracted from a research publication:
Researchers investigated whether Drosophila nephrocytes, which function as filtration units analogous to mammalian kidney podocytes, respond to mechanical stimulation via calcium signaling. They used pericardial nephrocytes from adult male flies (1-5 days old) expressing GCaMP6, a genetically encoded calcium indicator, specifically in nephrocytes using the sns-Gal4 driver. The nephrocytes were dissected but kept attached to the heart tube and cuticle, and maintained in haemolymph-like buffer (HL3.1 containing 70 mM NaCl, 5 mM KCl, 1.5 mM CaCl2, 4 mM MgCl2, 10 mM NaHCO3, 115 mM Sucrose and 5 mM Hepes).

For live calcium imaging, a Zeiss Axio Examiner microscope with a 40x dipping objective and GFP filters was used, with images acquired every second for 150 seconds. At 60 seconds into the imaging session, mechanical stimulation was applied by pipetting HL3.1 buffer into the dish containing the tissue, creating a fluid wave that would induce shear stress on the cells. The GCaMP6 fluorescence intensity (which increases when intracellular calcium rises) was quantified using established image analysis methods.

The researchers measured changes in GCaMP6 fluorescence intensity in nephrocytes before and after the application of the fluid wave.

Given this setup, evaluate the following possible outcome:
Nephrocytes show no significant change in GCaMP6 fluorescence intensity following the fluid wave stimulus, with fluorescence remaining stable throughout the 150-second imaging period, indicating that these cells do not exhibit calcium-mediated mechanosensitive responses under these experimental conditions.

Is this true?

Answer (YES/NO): NO